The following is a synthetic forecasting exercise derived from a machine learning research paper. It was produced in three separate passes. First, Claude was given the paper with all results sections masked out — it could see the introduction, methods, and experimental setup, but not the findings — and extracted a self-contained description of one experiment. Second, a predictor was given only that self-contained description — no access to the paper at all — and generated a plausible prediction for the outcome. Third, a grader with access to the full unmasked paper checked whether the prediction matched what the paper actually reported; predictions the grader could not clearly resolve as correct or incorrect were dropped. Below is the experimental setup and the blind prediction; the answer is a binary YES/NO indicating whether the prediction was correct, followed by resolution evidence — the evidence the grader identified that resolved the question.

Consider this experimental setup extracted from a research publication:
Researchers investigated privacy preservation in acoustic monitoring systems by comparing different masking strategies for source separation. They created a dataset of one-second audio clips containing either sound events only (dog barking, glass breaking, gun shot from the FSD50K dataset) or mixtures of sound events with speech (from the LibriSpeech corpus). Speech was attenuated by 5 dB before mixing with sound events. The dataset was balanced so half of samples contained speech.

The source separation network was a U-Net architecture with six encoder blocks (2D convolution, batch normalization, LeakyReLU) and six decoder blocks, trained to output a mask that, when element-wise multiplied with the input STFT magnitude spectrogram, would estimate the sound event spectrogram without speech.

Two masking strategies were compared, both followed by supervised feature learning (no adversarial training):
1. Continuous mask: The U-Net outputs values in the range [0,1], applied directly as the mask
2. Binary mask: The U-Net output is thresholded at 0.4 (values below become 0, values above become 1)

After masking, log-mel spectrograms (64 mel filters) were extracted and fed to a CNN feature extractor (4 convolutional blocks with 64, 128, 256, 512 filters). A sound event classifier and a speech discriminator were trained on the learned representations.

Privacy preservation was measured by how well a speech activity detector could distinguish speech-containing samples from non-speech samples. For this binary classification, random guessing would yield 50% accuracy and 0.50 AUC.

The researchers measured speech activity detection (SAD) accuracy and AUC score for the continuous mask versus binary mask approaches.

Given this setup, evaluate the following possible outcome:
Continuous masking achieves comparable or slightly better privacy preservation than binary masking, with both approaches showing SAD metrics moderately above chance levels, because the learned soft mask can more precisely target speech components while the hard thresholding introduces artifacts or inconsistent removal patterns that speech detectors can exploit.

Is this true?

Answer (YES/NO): NO